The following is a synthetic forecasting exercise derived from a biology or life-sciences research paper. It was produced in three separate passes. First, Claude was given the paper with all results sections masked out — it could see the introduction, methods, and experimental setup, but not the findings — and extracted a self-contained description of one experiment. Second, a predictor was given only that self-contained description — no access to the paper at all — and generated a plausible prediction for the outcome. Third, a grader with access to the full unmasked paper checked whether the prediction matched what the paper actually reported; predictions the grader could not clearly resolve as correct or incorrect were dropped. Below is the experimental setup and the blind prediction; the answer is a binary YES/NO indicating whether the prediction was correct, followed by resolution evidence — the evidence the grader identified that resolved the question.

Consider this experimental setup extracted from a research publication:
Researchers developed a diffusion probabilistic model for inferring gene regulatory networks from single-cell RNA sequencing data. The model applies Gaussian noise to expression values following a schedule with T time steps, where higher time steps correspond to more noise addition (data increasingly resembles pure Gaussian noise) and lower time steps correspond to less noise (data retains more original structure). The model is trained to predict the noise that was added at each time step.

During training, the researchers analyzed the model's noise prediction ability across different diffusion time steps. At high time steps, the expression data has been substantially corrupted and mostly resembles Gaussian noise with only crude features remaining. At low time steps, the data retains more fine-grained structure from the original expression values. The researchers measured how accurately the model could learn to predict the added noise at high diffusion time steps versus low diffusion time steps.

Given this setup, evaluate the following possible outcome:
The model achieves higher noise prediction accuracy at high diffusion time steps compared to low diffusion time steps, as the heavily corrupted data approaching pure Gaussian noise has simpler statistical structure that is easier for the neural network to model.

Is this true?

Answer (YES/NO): YES